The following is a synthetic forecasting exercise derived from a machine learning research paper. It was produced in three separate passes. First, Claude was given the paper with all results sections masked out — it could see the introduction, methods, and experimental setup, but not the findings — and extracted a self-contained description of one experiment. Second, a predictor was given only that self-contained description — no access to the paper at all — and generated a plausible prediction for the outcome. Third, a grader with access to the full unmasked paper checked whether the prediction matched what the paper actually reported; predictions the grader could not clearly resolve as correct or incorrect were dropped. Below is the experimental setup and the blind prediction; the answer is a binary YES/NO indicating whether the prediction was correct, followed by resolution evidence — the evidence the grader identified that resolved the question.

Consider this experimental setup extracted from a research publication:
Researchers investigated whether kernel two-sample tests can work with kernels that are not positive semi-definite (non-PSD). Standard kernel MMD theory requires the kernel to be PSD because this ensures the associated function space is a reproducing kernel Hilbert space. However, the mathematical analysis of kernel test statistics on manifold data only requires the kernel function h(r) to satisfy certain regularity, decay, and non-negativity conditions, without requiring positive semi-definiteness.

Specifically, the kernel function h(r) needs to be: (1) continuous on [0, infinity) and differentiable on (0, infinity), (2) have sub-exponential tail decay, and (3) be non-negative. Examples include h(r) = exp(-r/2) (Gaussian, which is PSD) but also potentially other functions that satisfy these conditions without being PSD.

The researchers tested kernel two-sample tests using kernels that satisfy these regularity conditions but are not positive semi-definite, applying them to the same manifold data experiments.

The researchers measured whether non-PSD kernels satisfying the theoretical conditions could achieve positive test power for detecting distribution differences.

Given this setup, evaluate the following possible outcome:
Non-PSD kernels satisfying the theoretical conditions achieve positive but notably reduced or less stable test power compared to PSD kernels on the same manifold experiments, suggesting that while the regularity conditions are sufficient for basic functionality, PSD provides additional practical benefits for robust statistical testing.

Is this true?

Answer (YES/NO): NO